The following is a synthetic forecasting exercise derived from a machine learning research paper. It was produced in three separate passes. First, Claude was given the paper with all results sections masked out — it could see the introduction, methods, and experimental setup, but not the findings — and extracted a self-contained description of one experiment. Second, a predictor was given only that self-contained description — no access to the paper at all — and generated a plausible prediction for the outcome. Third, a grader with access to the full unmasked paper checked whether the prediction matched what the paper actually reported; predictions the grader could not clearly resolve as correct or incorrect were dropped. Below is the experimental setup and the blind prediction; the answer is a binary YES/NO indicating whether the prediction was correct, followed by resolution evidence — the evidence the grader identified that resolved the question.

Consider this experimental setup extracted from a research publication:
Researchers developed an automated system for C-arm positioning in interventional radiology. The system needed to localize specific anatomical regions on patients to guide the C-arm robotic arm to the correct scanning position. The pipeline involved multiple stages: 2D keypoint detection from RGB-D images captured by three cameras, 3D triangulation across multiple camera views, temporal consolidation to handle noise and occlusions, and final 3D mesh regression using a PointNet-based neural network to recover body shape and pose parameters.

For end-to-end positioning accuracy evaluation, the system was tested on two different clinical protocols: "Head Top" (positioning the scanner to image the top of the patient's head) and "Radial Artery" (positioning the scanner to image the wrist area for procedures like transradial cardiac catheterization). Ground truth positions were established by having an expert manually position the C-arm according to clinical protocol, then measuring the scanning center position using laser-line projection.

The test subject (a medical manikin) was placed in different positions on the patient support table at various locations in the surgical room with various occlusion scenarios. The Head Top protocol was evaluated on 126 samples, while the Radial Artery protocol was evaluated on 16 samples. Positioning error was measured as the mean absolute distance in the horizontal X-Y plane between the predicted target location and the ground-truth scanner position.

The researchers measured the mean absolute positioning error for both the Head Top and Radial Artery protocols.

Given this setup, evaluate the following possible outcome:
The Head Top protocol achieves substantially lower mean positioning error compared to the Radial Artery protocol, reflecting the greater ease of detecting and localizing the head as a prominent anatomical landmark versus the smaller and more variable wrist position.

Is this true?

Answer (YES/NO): YES